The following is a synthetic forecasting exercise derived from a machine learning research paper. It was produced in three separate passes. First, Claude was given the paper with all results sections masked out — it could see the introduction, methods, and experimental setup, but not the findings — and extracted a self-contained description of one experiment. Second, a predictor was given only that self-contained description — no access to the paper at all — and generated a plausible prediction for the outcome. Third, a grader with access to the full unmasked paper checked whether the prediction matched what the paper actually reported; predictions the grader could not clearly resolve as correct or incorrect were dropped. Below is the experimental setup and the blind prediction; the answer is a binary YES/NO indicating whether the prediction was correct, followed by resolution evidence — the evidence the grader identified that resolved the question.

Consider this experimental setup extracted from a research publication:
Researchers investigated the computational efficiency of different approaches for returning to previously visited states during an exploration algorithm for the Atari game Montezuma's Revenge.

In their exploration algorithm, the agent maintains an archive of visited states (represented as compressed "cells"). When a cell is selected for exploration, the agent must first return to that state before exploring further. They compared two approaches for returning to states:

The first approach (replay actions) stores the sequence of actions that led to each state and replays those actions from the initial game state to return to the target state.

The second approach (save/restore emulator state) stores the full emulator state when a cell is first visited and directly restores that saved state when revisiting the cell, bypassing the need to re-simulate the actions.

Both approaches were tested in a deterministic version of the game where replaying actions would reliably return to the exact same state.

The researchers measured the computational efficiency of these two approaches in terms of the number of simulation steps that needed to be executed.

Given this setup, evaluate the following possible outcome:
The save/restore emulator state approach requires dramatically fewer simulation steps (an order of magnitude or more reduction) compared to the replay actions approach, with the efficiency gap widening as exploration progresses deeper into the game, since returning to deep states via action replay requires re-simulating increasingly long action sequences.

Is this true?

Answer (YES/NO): YES